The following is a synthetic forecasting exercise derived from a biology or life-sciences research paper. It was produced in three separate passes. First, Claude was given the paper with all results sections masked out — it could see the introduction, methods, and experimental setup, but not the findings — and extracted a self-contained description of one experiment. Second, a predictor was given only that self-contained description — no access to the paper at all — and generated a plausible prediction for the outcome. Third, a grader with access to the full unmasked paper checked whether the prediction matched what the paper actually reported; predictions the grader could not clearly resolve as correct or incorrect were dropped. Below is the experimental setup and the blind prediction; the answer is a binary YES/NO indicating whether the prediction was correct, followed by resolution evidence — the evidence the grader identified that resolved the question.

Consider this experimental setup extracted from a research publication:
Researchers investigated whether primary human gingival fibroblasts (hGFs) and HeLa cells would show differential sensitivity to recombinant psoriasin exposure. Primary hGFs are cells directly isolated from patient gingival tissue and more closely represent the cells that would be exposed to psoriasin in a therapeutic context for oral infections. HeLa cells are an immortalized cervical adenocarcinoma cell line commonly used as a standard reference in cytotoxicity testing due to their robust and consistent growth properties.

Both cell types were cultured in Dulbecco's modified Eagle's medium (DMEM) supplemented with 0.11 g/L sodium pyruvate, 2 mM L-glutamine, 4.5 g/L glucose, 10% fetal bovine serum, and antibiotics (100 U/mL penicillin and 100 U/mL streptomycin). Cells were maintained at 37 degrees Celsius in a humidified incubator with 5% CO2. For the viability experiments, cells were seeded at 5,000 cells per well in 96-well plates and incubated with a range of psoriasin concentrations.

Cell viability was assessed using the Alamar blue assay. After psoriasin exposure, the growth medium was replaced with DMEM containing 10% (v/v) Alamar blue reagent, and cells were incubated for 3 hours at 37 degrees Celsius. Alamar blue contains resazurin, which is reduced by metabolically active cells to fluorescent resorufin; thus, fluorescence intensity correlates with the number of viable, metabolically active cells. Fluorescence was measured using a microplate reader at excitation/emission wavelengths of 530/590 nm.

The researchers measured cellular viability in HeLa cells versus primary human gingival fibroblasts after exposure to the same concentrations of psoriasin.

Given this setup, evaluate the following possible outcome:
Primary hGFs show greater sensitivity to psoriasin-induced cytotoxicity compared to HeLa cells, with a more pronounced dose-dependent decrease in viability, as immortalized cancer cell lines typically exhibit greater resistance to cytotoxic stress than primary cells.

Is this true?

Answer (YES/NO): NO